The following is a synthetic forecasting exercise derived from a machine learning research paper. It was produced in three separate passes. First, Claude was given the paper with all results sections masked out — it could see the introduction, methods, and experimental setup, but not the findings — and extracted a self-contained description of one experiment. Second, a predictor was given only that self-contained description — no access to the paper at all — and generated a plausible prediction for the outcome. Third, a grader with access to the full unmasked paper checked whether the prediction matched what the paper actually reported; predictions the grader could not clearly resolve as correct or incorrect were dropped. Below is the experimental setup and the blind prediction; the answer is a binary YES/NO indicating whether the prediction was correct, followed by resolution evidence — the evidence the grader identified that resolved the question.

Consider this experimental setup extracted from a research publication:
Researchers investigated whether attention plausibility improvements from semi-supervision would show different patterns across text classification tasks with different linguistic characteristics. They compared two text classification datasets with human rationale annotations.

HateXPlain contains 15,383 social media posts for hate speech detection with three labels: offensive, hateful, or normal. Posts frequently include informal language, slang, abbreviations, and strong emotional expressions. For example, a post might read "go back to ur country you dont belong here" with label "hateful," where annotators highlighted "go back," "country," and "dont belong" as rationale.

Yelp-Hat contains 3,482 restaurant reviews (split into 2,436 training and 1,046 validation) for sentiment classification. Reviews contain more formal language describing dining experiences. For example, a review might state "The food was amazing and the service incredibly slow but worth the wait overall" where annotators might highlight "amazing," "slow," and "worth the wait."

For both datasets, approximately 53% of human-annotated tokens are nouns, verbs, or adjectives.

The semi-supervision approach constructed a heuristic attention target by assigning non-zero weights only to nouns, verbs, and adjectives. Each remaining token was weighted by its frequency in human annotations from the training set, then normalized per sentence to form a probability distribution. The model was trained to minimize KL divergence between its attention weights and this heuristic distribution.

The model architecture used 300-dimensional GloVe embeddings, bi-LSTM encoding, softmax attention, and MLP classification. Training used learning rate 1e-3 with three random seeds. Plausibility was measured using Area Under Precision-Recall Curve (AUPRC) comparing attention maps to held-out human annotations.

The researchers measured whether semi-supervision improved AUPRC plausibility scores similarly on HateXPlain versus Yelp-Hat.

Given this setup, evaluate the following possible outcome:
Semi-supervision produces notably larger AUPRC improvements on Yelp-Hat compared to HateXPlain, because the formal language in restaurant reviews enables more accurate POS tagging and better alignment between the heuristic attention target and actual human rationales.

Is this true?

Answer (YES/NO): NO